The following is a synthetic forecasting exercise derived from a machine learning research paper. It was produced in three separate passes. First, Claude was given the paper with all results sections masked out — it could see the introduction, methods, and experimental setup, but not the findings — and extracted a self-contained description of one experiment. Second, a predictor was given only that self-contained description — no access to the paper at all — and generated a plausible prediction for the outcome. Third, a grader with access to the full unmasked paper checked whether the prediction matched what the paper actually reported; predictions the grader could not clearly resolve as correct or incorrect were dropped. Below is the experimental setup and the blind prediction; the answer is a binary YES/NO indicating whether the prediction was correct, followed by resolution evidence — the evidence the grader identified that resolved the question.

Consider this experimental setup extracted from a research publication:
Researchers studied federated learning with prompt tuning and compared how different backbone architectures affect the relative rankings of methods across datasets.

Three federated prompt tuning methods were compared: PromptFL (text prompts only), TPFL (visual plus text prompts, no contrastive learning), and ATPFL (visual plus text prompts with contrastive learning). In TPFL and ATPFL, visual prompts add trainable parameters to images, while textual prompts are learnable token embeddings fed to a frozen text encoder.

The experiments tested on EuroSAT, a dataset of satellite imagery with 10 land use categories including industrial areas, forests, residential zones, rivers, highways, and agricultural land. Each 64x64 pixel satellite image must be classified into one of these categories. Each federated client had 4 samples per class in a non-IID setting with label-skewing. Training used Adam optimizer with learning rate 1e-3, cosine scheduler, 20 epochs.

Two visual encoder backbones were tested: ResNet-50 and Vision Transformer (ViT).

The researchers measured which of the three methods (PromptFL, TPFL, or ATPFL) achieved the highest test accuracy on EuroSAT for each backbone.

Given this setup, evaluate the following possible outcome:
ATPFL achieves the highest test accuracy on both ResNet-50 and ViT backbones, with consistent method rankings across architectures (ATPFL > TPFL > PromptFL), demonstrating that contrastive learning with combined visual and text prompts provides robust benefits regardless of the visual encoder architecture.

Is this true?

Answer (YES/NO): NO